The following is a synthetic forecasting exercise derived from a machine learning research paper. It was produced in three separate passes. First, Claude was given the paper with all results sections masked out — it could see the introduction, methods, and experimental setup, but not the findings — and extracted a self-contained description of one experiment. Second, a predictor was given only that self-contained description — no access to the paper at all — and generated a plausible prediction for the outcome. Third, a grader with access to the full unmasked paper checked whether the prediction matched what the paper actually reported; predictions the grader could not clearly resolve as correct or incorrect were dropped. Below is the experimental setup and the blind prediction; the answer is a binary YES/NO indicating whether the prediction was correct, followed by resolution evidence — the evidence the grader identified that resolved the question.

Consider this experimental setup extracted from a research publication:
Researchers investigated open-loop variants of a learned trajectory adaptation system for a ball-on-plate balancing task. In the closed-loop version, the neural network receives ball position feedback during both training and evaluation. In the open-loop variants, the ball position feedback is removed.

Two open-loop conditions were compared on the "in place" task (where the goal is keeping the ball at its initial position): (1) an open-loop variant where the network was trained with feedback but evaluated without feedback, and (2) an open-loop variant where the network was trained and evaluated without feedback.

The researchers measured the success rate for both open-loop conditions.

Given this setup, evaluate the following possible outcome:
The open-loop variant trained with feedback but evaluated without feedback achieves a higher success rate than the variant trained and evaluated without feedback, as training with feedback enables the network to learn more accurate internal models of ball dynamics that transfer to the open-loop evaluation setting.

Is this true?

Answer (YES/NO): NO